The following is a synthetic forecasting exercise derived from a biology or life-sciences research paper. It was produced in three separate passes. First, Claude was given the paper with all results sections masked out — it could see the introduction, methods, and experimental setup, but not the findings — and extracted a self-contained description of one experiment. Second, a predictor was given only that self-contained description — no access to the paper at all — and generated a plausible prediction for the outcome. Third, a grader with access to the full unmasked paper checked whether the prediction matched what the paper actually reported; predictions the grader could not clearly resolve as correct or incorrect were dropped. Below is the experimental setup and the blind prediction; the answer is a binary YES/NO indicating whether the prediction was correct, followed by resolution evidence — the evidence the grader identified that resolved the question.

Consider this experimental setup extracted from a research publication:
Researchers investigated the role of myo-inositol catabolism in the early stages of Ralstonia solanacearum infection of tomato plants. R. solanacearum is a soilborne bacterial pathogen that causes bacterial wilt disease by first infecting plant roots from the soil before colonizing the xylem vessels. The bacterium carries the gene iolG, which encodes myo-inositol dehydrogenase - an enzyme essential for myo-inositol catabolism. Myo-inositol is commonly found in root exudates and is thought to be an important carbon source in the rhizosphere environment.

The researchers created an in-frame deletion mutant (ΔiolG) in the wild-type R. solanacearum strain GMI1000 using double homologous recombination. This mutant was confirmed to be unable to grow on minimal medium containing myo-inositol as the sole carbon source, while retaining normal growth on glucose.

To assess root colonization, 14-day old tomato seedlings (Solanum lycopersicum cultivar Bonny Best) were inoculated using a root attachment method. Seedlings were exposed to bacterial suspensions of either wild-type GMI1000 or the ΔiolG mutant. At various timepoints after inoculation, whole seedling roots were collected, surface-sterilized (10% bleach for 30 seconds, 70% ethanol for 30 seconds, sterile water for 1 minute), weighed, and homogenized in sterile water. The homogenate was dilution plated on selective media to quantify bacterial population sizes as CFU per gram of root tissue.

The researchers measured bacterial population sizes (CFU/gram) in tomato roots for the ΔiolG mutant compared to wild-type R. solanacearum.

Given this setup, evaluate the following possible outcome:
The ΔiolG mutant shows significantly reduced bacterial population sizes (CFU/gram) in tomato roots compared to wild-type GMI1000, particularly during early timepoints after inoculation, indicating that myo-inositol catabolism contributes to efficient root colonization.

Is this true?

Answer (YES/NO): YES